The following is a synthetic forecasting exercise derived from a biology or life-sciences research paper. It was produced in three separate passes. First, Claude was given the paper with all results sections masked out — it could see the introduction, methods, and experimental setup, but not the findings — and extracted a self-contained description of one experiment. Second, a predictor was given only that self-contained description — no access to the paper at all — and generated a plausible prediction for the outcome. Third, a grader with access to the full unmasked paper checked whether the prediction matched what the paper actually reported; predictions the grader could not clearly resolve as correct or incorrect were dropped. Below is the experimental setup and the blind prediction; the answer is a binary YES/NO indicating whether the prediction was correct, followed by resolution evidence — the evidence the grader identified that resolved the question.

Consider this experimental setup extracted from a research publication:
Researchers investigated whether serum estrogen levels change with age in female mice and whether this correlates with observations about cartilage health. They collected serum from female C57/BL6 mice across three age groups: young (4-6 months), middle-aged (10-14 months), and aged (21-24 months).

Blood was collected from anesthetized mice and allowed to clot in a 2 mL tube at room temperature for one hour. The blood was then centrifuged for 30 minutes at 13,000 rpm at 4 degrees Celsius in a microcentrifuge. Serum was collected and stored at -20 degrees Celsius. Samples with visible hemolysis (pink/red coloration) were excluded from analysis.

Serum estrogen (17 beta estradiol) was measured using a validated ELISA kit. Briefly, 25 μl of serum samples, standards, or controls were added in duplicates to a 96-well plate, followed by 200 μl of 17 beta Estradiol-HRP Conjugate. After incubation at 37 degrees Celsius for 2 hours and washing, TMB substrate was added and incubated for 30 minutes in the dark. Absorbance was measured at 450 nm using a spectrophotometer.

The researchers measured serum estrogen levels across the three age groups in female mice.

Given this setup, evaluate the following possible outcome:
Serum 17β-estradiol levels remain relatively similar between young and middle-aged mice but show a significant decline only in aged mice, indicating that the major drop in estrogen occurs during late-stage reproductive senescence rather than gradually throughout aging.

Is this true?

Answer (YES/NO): NO